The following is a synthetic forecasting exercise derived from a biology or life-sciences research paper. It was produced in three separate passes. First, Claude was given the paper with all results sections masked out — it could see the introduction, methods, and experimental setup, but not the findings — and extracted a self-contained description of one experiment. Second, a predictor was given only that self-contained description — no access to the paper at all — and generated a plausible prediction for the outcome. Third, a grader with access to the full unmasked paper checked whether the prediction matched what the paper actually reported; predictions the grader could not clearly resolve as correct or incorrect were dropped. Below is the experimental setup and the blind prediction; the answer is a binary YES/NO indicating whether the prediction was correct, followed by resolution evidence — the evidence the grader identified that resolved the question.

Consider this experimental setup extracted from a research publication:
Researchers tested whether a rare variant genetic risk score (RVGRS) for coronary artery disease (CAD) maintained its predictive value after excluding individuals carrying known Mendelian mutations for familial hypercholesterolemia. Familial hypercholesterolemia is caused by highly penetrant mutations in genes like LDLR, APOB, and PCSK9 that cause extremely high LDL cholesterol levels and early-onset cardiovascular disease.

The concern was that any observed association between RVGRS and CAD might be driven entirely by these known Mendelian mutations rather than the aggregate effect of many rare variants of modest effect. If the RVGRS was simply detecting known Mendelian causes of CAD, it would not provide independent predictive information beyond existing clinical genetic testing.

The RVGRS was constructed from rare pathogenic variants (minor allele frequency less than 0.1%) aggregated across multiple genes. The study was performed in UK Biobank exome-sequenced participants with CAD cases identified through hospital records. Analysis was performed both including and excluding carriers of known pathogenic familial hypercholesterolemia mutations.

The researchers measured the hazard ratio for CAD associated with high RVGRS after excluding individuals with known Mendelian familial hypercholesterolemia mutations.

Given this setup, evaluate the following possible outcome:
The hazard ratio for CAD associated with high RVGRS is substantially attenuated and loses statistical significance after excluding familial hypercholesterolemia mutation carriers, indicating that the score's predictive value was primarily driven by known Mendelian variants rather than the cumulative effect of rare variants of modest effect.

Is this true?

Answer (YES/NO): NO